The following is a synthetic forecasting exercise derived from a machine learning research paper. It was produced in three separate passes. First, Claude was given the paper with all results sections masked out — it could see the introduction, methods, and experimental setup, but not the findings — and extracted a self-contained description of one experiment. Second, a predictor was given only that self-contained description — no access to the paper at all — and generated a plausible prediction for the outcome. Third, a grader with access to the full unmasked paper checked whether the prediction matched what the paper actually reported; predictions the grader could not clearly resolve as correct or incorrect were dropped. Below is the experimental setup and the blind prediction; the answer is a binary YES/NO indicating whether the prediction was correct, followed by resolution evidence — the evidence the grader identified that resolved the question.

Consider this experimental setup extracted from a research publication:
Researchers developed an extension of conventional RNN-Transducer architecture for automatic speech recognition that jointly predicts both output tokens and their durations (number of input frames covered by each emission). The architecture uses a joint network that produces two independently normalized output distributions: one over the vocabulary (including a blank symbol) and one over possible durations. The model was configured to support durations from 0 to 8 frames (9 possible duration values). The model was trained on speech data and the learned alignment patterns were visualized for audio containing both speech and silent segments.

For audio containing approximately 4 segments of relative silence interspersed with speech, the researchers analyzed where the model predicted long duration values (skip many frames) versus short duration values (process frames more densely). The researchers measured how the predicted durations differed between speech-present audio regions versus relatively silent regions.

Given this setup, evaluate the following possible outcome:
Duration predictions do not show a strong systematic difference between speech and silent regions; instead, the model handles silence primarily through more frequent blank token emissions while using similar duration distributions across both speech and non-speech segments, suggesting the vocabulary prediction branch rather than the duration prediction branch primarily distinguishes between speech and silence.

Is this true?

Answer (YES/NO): NO